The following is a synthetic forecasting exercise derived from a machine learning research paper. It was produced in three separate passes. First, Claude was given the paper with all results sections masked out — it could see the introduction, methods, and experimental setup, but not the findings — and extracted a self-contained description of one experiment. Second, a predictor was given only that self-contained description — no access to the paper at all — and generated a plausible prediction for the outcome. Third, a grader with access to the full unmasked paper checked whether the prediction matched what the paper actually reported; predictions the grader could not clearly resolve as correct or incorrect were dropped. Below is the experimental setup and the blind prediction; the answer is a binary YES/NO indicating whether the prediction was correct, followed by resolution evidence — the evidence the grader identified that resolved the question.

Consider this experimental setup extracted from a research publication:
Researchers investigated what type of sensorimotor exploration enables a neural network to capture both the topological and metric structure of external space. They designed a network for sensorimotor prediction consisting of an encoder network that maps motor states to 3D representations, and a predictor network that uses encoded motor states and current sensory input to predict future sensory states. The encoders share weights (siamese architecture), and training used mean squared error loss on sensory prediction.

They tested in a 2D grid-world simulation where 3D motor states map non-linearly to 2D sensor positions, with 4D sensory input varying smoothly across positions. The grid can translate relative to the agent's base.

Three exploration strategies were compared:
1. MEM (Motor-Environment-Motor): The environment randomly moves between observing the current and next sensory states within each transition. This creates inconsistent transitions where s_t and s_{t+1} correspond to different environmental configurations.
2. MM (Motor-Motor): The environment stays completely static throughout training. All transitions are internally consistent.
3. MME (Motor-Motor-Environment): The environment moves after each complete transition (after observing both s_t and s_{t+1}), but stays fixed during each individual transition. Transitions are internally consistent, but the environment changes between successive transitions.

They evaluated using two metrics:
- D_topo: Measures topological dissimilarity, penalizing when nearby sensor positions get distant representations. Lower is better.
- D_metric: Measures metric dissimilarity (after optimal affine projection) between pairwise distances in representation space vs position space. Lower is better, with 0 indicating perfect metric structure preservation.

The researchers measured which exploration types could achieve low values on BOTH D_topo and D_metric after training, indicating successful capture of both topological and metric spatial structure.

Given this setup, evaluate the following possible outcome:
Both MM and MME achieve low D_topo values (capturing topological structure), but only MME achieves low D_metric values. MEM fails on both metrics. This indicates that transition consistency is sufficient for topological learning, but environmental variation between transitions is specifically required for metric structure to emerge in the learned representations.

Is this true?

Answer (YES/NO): YES